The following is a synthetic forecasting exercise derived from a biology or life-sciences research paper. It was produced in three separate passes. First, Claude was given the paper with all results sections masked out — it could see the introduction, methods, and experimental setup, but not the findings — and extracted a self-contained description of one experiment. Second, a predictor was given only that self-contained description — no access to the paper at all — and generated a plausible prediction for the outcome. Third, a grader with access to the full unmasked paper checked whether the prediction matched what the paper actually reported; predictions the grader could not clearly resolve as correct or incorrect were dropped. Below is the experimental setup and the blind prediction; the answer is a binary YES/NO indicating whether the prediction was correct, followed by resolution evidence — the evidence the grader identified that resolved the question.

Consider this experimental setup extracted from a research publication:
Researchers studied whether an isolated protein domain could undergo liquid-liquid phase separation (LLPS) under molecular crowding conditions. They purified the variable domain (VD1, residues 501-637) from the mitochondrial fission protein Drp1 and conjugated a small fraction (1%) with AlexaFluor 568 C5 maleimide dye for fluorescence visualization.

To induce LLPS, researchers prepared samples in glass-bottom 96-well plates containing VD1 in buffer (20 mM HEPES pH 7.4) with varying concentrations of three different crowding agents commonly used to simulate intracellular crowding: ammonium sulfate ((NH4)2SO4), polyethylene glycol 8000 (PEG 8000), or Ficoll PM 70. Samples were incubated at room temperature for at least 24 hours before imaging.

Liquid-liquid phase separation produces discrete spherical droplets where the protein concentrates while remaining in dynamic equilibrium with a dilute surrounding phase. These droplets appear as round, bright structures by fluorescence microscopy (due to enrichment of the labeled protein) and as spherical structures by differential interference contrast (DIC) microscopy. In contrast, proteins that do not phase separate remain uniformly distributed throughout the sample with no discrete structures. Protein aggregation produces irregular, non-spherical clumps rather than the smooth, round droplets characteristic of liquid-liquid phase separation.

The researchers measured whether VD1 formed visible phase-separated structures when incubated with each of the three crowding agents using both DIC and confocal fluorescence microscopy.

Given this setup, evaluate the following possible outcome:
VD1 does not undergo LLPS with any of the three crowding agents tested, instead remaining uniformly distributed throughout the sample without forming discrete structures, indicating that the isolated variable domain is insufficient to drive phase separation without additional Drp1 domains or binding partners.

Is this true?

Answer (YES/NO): NO